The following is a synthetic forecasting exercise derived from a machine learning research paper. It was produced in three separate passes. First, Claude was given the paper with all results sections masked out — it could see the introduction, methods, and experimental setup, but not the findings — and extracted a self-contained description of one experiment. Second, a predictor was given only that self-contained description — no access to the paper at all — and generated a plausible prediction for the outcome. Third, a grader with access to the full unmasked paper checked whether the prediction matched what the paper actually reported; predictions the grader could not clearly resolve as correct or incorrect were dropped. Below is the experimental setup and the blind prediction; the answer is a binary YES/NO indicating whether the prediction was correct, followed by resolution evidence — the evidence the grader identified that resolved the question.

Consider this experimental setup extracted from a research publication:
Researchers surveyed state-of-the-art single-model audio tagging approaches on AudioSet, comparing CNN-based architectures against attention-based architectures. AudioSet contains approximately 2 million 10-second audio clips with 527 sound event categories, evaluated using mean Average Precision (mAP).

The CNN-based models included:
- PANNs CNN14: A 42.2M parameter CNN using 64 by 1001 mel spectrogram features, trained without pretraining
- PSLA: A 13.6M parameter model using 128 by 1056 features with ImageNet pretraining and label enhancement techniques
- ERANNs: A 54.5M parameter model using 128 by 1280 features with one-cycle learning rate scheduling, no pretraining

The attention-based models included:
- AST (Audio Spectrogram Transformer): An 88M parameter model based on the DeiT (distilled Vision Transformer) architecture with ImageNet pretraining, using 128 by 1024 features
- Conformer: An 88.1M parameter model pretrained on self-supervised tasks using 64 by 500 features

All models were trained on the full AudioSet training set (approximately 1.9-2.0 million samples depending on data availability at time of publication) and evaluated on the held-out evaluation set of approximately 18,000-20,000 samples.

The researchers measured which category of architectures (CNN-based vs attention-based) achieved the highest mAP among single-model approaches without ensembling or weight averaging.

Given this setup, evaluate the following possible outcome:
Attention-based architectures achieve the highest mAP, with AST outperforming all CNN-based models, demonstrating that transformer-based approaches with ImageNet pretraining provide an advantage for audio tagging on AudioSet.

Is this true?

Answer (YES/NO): NO